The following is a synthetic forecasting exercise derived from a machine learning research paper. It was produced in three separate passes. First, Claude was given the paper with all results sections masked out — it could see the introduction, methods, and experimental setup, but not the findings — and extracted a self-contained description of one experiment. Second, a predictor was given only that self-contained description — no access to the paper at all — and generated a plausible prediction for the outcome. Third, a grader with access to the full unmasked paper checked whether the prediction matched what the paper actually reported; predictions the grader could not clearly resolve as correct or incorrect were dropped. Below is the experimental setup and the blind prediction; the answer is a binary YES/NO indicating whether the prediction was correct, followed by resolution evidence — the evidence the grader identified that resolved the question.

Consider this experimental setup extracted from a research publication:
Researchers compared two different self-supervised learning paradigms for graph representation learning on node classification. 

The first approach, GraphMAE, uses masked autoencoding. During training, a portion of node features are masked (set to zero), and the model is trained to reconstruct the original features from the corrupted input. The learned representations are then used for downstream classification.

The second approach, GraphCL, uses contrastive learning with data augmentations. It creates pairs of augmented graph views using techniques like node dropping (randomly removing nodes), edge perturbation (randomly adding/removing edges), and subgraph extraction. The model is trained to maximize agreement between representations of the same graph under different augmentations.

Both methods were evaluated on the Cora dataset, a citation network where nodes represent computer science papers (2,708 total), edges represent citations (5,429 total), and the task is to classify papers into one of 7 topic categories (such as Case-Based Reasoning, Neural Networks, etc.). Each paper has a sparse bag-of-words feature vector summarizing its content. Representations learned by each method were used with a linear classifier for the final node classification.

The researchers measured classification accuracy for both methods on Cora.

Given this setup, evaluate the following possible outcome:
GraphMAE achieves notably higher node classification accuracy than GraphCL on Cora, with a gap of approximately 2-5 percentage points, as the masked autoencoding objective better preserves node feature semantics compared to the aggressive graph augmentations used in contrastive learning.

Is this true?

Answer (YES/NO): NO